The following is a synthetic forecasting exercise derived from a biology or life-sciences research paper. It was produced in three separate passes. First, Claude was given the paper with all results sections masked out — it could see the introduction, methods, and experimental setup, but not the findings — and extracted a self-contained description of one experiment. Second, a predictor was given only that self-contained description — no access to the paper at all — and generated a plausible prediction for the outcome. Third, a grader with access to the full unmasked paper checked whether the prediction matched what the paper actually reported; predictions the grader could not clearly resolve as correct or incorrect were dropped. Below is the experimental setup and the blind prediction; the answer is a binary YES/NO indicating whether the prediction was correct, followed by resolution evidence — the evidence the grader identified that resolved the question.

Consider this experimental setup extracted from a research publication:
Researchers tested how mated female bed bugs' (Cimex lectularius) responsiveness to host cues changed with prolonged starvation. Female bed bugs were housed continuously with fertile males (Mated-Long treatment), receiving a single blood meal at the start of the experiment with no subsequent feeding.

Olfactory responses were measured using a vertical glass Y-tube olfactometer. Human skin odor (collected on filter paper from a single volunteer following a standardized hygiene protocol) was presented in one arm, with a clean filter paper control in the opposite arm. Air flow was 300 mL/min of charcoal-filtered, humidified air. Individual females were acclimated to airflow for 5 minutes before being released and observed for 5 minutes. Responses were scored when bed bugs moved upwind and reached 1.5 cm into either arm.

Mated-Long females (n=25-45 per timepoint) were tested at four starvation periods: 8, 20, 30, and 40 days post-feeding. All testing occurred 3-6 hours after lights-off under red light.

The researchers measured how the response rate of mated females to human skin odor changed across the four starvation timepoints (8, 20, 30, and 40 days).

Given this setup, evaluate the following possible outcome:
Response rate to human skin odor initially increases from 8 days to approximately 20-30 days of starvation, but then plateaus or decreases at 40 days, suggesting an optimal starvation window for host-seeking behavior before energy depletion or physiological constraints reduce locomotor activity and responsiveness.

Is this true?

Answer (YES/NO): NO